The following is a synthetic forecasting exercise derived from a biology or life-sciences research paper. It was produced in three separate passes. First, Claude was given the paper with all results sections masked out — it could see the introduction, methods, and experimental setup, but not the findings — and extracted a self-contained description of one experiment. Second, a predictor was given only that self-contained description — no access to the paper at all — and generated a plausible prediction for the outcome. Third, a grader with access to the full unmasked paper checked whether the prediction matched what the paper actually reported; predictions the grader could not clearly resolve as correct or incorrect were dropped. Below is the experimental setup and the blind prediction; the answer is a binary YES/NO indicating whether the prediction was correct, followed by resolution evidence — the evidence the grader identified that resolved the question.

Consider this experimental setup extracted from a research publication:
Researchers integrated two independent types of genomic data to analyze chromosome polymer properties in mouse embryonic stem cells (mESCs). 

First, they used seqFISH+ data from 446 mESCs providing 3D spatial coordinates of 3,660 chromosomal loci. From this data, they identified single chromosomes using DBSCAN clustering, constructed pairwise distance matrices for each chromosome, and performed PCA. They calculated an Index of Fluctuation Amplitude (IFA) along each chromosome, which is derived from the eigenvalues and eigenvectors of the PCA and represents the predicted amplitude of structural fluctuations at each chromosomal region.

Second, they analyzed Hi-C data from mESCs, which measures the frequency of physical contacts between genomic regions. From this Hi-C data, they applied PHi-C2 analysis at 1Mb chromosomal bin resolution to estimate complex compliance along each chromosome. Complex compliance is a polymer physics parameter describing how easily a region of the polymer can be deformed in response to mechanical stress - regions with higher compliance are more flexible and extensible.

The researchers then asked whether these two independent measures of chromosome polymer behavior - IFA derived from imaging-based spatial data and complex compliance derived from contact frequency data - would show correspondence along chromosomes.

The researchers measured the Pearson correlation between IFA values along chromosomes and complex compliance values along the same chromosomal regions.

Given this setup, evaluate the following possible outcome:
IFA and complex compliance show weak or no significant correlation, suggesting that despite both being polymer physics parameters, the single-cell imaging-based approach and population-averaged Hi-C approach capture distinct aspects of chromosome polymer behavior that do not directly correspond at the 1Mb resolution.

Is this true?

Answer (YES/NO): YES